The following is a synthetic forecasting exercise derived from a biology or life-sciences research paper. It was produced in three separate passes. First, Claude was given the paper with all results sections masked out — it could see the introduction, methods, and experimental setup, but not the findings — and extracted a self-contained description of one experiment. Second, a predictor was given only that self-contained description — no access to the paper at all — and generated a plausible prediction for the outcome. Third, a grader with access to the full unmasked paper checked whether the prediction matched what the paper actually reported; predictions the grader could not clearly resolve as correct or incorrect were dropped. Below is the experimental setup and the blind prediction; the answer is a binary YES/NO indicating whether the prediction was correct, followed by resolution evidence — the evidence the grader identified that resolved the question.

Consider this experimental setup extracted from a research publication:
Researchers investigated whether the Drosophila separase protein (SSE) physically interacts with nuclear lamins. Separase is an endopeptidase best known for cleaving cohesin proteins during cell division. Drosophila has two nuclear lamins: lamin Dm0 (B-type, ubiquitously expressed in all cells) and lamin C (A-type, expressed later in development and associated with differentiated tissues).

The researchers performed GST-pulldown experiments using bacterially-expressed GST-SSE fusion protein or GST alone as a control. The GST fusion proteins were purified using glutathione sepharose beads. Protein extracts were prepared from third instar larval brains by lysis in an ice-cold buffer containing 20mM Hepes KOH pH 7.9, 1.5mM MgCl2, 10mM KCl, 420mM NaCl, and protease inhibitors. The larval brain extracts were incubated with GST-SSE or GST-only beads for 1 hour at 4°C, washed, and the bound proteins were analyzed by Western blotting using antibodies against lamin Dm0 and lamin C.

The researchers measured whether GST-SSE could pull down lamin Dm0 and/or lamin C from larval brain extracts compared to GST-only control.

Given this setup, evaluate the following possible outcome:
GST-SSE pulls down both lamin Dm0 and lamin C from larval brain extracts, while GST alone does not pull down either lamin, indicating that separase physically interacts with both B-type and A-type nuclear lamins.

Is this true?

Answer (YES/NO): YES